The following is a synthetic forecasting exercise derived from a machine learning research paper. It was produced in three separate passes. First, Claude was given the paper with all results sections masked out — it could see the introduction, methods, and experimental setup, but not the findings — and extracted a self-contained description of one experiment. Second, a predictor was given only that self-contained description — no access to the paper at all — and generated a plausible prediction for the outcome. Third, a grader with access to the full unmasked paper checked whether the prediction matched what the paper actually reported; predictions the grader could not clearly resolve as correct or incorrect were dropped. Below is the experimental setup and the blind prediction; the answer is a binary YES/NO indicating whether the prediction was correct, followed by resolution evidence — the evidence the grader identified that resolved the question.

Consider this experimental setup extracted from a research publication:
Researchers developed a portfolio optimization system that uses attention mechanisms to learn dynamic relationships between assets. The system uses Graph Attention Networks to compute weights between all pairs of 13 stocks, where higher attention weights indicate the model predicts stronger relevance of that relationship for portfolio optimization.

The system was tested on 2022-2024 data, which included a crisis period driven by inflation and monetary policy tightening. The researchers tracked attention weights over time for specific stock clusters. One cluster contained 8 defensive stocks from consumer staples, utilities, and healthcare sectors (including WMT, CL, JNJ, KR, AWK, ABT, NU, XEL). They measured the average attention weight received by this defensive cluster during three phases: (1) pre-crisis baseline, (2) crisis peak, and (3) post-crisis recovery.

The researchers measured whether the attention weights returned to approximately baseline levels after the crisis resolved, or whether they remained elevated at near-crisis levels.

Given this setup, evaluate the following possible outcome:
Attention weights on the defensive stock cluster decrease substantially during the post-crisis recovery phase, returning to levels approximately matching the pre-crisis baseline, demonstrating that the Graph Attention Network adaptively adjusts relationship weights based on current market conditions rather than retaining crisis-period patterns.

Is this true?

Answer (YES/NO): YES